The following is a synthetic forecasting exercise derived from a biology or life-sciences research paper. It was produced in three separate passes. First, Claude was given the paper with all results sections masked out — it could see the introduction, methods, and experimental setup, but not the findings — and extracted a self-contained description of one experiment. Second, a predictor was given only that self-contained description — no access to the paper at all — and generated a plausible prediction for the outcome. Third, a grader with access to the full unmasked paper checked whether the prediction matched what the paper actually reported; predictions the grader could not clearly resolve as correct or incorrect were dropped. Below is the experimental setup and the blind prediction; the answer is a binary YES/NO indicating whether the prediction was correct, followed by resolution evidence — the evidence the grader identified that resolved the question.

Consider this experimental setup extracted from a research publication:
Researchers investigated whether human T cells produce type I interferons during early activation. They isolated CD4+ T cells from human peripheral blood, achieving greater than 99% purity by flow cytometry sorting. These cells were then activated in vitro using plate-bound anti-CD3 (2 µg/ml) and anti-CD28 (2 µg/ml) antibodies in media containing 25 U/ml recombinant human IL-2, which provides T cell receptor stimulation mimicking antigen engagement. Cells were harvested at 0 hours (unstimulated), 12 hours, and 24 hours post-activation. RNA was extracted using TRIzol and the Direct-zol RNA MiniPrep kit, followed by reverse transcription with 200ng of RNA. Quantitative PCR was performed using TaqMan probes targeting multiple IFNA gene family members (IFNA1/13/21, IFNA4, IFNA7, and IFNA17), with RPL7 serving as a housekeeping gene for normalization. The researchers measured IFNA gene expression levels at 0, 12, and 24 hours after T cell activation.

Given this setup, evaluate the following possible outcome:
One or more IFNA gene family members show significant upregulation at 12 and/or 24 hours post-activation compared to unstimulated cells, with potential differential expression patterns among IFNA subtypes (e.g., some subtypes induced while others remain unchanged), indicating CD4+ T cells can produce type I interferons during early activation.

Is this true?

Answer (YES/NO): YES